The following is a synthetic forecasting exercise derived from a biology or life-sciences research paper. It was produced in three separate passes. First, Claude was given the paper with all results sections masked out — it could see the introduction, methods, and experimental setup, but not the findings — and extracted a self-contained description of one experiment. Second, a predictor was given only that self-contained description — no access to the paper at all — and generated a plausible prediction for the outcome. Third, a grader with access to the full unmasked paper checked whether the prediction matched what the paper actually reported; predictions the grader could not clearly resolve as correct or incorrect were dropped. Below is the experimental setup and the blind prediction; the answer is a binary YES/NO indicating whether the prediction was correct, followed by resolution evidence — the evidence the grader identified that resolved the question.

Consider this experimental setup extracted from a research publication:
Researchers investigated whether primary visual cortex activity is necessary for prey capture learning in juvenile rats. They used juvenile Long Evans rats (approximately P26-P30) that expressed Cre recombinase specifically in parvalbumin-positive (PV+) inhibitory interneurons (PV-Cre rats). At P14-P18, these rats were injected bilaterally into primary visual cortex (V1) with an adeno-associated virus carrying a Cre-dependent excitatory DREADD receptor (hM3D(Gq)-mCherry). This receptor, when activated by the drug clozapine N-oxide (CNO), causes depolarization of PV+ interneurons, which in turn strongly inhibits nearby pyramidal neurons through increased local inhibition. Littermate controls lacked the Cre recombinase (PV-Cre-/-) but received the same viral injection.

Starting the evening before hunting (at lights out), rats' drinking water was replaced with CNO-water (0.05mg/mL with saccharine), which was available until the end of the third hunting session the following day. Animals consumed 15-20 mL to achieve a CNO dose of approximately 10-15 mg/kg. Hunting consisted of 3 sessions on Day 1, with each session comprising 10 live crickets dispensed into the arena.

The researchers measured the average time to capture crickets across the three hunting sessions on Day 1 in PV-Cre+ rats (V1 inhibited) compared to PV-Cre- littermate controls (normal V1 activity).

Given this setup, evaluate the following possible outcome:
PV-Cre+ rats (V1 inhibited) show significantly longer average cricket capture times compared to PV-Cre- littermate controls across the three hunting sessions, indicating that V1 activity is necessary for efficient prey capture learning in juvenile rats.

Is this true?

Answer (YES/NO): YES